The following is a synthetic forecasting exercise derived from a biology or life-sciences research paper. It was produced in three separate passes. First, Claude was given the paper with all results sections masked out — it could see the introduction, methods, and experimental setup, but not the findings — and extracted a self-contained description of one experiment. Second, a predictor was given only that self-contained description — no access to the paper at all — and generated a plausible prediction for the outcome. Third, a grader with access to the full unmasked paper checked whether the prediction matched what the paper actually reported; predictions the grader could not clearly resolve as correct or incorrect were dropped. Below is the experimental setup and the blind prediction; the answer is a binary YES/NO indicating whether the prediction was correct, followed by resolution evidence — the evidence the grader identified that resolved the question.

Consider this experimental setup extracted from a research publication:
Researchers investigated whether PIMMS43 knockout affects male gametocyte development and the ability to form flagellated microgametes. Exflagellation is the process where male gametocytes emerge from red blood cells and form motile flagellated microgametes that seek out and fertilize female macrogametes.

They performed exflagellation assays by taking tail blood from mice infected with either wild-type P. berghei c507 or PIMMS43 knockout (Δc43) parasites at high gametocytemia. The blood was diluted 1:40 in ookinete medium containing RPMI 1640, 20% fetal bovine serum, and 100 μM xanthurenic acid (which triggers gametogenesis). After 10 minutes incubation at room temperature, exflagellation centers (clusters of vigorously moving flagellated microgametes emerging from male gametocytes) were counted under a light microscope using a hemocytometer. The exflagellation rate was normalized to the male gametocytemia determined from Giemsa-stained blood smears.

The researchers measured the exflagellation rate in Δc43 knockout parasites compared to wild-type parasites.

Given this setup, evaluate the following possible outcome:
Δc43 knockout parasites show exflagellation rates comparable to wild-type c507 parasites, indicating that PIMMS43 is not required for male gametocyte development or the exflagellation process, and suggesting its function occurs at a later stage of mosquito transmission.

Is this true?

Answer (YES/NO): YES